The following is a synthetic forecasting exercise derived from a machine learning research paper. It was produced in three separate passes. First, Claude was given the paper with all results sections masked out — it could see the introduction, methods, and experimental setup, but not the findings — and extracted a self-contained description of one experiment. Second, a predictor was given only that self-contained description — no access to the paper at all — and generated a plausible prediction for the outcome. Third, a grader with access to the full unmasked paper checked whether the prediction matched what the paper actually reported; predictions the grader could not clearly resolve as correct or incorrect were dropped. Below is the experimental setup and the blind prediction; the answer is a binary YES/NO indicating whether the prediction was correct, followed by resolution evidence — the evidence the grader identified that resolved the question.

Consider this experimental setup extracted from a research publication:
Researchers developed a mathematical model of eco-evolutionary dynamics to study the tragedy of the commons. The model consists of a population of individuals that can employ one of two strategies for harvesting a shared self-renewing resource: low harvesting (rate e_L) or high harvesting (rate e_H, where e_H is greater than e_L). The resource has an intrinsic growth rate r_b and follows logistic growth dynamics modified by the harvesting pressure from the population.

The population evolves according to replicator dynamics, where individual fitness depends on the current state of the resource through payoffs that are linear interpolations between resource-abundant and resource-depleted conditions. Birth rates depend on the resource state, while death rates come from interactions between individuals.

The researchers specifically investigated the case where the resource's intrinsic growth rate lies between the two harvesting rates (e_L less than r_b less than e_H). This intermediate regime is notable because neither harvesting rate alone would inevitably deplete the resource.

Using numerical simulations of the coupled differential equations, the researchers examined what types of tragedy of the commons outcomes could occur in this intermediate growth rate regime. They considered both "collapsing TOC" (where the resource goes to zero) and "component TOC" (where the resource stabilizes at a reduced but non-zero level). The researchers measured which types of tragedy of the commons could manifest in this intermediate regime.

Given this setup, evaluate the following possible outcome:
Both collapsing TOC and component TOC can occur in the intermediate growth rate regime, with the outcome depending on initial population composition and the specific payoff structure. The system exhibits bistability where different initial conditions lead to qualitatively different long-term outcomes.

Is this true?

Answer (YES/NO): YES